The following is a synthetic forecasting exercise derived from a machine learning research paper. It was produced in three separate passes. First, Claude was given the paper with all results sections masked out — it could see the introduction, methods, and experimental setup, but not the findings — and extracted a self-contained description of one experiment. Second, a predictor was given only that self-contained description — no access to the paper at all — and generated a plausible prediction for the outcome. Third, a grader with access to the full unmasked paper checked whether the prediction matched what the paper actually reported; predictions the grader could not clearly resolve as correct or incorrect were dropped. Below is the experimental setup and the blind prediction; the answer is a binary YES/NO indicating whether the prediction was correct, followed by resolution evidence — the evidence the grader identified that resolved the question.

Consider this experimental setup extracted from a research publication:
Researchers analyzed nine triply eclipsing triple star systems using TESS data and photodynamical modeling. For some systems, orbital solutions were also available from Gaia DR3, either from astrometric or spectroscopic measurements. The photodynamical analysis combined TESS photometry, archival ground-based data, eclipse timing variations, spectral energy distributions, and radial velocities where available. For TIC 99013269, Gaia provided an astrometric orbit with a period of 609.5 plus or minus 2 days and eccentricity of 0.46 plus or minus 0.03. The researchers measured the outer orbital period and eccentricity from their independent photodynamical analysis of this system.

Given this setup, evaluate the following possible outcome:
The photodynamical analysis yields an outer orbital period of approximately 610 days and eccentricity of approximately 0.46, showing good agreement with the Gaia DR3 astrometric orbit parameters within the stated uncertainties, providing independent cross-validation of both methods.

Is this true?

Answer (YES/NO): NO